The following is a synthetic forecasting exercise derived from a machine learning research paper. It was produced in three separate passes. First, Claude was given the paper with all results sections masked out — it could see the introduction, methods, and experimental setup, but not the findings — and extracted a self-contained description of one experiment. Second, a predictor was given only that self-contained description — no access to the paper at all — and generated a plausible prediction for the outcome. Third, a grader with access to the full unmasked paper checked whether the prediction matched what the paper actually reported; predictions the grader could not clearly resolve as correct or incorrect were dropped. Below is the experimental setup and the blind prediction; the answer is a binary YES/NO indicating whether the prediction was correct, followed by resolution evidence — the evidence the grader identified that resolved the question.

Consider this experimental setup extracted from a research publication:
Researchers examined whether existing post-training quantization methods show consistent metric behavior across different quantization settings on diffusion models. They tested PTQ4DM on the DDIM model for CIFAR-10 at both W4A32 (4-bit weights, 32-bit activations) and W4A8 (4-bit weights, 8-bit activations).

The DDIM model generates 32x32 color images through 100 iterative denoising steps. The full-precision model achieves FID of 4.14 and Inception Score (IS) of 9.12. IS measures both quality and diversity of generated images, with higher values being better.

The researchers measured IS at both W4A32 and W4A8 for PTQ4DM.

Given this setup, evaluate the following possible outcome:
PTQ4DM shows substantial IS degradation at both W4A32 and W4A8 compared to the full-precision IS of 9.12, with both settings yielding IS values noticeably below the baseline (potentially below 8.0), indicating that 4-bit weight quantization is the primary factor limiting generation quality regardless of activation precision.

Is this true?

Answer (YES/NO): NO